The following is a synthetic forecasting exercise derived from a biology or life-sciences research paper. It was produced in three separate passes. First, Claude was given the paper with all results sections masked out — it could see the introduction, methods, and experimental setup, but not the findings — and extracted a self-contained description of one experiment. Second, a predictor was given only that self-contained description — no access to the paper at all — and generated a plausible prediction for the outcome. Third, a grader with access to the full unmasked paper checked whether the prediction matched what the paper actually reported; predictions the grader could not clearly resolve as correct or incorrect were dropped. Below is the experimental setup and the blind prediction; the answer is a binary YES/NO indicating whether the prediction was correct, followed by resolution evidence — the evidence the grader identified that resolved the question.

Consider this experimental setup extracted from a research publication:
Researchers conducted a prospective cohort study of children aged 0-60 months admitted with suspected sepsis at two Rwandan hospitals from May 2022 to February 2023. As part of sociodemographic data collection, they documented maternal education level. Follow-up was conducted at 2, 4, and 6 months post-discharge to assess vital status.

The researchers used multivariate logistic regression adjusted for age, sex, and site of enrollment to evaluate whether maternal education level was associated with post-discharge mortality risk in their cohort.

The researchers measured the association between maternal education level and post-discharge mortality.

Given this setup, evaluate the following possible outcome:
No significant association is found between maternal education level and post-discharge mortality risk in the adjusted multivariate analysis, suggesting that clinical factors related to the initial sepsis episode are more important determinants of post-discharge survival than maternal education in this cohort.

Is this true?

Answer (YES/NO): NO